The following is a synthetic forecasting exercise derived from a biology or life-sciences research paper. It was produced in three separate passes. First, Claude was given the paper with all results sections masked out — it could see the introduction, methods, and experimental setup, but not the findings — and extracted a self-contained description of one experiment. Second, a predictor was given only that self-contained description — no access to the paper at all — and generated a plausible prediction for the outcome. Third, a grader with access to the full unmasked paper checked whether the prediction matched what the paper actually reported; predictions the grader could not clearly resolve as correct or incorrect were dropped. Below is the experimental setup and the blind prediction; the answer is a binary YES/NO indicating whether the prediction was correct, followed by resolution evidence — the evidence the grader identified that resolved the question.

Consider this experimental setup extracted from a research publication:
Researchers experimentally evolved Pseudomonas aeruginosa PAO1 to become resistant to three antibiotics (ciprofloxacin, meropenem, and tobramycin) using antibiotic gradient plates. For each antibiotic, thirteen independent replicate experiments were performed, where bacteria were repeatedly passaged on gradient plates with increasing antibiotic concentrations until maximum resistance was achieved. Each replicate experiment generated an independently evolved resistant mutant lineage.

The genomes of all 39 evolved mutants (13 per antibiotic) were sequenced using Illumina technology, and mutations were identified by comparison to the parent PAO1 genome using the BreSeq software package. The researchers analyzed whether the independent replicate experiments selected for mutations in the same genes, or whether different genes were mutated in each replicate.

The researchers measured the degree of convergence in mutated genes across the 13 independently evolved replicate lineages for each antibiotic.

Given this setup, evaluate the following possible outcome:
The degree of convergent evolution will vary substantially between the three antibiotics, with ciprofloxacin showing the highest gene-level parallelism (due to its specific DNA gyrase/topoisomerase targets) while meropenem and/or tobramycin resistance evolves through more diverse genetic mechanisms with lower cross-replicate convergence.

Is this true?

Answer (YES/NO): NO